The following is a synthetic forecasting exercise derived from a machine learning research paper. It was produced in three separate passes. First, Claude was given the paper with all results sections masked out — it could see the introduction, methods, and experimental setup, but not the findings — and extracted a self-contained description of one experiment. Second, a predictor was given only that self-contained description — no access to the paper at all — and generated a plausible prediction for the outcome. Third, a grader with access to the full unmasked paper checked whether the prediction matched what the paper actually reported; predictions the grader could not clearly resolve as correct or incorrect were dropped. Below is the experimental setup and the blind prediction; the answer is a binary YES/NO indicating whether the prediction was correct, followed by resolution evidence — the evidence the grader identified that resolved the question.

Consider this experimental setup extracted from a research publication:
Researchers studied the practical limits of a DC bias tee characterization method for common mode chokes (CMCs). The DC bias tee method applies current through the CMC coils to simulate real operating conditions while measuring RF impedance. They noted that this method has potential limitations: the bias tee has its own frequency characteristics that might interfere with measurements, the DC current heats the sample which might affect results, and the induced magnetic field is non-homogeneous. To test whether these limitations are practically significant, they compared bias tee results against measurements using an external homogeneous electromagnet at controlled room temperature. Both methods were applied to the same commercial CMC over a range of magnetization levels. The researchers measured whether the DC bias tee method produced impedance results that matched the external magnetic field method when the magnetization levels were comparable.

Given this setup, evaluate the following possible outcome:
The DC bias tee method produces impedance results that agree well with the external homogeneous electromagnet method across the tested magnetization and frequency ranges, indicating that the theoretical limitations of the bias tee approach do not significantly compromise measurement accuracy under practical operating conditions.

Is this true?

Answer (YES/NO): YES